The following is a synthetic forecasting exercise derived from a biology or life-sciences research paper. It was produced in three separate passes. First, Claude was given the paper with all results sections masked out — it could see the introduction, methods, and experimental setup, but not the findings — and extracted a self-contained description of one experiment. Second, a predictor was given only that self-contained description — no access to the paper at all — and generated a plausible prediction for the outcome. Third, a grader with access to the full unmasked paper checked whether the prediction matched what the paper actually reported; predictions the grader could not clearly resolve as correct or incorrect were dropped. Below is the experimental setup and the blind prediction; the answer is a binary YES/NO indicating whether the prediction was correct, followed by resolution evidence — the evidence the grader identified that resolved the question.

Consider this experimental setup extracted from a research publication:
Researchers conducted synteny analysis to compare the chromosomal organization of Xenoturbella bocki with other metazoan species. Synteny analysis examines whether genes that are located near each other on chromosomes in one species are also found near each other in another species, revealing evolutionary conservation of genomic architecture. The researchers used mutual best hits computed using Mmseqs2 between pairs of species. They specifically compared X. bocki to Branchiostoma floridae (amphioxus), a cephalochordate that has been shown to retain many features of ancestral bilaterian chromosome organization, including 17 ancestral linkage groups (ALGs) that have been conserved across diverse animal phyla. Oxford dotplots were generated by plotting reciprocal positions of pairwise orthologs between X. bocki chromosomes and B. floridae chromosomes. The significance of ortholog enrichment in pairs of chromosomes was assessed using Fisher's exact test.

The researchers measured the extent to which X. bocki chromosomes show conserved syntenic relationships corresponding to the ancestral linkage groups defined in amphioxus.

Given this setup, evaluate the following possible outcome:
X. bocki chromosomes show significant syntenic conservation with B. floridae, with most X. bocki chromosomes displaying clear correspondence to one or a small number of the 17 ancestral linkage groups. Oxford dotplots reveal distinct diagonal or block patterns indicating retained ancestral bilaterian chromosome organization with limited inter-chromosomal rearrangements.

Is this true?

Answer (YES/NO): YES